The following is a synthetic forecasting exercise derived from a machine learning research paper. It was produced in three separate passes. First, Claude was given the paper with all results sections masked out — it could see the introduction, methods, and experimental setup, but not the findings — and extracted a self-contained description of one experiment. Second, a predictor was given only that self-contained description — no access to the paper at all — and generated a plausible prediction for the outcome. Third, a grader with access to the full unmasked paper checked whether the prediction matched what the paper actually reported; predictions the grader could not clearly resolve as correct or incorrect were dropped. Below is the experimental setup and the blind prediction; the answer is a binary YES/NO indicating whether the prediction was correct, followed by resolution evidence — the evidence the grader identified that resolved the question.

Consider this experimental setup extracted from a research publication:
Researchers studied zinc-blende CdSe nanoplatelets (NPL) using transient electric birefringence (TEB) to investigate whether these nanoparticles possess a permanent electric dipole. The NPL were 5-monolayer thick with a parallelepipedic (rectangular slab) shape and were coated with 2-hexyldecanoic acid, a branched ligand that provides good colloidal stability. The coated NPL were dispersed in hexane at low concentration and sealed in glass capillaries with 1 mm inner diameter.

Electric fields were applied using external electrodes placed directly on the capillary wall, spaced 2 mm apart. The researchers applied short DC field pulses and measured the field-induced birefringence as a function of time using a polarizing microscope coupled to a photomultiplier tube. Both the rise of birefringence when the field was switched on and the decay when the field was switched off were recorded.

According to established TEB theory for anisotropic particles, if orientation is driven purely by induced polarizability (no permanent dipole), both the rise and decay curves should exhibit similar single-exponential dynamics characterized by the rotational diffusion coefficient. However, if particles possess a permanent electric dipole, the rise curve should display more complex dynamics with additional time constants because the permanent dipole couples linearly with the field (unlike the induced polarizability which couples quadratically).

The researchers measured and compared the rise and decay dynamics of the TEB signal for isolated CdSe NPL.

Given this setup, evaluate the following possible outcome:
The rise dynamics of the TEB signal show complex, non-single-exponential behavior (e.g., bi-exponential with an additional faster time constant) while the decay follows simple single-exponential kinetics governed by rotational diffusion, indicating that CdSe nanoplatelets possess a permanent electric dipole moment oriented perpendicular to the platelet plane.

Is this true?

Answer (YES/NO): NO